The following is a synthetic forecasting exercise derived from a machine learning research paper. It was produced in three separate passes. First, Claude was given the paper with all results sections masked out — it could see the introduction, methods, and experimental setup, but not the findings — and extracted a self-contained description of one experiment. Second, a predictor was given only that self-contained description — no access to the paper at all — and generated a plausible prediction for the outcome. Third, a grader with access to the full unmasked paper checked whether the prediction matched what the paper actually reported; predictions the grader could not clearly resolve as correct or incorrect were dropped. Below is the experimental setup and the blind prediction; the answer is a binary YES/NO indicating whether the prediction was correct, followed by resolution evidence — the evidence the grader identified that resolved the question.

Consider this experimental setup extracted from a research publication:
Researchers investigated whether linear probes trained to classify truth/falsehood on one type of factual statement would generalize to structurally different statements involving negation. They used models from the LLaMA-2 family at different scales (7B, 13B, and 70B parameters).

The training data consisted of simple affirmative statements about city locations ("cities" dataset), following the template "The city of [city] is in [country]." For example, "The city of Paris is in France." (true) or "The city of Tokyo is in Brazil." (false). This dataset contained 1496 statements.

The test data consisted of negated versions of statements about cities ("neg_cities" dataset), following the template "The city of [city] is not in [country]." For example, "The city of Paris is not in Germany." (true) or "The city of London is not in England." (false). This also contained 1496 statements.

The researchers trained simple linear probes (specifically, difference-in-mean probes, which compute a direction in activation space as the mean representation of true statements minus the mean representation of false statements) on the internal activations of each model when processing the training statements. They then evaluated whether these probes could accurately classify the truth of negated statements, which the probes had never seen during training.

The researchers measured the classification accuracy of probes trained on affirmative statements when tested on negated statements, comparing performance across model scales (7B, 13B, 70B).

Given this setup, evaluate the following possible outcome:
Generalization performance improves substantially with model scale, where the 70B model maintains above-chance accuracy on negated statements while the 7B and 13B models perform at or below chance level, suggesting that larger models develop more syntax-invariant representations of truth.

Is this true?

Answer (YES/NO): NO